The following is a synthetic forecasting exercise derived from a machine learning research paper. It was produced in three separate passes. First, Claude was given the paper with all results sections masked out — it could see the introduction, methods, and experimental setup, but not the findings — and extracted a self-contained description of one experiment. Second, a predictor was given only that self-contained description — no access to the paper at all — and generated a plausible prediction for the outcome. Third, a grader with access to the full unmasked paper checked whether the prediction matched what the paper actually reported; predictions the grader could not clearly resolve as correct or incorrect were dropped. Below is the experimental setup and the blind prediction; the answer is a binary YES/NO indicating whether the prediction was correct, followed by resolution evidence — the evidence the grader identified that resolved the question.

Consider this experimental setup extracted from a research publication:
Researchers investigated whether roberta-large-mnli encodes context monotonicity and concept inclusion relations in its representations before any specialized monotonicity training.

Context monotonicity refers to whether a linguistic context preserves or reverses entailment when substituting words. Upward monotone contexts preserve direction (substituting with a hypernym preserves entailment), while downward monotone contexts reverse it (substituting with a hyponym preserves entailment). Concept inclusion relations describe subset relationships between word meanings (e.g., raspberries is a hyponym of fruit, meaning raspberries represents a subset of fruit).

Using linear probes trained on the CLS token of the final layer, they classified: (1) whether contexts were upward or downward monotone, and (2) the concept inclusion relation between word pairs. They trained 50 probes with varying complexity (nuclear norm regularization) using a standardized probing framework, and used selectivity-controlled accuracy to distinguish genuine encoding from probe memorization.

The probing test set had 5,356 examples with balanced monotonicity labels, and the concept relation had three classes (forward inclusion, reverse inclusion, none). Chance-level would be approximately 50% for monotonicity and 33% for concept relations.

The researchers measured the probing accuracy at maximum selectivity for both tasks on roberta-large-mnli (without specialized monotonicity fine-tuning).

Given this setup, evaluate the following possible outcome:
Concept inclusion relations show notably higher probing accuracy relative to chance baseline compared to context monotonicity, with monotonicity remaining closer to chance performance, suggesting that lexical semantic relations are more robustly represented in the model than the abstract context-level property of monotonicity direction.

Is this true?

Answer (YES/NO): YES